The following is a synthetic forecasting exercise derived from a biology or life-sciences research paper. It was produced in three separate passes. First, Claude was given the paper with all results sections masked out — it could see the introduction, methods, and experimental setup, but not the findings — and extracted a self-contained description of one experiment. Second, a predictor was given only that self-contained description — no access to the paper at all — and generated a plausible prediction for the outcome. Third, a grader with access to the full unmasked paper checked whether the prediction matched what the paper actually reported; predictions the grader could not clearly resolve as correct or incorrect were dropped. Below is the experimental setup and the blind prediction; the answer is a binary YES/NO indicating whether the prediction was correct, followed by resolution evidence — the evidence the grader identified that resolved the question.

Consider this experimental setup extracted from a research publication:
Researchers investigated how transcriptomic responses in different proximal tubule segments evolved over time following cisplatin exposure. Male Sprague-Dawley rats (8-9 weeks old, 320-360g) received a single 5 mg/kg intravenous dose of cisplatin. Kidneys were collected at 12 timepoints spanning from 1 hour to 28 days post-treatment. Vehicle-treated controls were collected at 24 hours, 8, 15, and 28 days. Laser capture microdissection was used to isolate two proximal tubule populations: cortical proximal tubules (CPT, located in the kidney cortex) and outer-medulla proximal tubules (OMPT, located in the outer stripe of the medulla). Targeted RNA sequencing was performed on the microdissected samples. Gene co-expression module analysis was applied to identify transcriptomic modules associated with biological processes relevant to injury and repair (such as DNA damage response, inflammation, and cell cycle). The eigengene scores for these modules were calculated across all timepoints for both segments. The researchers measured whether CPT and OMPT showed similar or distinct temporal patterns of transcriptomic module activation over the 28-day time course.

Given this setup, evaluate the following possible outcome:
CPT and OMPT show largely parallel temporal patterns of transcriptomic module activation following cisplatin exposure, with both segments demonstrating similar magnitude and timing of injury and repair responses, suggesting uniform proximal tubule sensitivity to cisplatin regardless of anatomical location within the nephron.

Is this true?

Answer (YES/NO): NO